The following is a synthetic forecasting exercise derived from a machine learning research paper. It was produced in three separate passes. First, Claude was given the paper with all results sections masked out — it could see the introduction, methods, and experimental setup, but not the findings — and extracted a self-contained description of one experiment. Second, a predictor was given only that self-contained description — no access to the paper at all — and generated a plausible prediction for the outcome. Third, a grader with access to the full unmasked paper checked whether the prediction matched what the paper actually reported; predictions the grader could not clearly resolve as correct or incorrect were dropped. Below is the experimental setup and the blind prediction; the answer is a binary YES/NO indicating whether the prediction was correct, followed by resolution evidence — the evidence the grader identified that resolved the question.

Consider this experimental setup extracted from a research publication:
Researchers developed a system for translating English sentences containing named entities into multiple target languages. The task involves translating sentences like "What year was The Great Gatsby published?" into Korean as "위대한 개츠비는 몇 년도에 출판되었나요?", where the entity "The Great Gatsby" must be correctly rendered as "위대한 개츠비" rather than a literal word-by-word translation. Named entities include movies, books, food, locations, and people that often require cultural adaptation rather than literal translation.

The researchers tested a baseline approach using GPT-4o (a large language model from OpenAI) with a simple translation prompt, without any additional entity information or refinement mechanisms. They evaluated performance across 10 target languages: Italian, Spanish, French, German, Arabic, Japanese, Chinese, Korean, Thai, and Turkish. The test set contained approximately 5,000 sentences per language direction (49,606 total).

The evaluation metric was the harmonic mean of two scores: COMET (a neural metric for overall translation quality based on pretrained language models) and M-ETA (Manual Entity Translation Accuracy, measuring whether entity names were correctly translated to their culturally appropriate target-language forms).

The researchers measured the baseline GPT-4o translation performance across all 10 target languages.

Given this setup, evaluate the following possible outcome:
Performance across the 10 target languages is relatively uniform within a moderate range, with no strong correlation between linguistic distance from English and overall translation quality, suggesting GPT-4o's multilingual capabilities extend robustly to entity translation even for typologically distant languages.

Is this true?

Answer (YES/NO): NO